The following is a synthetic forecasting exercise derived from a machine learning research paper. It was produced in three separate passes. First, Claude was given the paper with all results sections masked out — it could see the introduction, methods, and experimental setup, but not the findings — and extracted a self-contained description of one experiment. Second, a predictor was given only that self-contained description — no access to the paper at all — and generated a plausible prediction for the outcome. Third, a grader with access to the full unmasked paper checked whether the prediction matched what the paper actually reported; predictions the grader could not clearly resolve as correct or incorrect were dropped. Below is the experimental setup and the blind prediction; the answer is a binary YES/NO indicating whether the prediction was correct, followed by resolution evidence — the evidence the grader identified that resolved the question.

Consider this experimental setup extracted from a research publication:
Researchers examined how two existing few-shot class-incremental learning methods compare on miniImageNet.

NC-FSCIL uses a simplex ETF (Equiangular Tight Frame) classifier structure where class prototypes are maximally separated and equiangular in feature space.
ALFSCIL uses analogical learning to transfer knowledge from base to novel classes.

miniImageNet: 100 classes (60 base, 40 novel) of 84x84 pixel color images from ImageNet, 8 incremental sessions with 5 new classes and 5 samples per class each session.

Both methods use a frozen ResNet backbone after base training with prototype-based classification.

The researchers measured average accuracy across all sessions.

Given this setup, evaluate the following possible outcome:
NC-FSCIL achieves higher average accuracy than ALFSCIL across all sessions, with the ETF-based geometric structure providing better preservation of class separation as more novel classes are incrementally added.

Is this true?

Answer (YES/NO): YES